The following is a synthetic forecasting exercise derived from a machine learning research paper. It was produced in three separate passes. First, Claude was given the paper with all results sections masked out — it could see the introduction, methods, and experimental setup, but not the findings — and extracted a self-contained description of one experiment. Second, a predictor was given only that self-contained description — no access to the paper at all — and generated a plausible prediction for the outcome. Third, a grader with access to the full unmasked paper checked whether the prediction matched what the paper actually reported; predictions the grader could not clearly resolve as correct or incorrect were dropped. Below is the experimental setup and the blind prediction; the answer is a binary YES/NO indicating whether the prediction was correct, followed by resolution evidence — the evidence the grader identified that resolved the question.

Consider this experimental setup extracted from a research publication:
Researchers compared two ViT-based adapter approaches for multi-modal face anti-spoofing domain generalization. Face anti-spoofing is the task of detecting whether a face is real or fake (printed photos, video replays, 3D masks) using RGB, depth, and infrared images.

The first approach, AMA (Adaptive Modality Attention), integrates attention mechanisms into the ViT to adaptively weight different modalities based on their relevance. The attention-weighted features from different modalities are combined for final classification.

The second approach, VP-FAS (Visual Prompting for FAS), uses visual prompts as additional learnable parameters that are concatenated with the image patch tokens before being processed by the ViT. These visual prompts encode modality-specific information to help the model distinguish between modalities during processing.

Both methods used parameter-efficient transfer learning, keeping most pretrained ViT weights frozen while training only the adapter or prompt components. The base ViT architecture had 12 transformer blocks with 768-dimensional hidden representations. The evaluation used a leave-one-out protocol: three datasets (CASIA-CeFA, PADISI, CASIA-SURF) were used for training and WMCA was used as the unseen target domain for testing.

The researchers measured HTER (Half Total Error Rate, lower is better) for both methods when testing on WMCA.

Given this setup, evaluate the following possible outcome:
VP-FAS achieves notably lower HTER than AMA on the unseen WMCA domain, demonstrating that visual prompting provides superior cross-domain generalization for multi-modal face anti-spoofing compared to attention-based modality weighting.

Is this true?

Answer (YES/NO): NO